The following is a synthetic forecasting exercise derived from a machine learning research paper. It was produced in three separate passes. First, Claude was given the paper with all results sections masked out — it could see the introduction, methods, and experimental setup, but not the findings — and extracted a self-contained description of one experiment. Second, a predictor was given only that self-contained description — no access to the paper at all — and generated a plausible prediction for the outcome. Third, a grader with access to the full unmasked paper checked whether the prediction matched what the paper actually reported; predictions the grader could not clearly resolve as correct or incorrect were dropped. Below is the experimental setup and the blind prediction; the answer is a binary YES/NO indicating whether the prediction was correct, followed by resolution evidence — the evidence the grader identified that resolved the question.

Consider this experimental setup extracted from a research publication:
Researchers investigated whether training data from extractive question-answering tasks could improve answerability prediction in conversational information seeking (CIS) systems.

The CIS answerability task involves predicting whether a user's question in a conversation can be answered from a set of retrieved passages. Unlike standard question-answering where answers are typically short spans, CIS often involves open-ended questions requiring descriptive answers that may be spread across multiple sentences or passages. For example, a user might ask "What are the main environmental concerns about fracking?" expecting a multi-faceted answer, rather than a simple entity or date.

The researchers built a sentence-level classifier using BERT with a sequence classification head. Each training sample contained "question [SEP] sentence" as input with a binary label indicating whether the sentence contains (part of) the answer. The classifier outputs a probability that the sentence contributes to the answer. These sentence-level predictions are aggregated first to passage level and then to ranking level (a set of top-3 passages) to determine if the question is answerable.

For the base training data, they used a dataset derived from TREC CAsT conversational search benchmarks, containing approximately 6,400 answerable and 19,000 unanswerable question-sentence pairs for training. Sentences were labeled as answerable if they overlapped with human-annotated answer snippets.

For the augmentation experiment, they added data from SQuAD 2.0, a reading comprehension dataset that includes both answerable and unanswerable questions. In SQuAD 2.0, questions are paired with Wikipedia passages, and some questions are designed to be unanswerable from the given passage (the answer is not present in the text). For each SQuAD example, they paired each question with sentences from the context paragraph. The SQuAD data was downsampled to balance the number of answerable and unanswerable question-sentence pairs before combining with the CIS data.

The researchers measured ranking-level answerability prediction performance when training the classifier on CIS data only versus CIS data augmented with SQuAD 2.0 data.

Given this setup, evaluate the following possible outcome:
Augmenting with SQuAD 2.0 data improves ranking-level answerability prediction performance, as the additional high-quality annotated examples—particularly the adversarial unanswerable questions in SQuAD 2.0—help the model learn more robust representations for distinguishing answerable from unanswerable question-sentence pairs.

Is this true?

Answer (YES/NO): NO